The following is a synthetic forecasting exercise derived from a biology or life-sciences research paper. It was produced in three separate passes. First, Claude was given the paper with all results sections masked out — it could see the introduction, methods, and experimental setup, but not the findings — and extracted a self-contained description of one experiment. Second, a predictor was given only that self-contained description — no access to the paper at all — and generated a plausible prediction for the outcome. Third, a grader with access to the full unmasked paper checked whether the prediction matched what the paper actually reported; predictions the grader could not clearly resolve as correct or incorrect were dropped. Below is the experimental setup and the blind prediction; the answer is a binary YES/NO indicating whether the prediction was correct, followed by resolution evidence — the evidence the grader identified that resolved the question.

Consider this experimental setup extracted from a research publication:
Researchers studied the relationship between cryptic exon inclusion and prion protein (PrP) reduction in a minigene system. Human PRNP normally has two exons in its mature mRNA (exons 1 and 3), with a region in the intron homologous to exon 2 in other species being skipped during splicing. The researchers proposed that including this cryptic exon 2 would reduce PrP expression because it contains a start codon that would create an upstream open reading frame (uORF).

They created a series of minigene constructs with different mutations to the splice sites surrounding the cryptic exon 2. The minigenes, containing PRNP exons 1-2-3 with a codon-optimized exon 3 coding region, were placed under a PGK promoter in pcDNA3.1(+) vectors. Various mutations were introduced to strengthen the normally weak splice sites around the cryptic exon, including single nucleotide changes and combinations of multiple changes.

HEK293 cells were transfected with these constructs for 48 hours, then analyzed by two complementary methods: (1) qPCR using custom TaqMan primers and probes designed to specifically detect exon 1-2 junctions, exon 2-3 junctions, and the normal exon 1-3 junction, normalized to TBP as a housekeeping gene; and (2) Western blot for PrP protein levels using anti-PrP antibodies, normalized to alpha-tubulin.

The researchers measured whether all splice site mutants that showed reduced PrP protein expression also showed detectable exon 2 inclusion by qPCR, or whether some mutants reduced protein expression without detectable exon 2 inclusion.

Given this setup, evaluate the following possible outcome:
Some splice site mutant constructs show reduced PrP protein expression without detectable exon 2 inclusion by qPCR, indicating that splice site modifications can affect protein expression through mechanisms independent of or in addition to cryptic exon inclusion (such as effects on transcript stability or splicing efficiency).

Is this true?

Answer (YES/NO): YES